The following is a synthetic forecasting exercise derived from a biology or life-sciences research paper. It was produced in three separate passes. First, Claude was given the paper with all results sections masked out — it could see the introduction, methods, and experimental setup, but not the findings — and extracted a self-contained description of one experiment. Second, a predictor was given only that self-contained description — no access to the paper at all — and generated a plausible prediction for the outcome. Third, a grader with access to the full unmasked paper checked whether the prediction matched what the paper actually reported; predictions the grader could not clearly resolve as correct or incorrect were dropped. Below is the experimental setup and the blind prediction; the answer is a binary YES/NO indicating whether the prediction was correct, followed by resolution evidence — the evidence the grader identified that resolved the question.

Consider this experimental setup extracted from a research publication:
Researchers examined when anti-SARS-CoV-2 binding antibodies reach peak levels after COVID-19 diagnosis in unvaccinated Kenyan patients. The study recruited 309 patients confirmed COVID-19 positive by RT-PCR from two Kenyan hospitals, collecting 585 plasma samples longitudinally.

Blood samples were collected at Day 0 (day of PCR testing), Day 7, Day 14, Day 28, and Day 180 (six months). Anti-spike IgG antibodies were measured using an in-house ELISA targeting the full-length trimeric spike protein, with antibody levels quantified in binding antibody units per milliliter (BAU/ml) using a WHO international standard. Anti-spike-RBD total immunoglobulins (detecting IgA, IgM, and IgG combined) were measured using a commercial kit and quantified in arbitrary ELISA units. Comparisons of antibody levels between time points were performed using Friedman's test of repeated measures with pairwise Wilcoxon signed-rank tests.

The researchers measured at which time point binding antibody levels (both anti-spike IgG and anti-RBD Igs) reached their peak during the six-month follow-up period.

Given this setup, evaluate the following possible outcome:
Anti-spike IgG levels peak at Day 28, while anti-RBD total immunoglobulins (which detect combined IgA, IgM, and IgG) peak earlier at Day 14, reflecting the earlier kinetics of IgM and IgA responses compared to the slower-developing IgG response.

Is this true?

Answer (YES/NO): NO